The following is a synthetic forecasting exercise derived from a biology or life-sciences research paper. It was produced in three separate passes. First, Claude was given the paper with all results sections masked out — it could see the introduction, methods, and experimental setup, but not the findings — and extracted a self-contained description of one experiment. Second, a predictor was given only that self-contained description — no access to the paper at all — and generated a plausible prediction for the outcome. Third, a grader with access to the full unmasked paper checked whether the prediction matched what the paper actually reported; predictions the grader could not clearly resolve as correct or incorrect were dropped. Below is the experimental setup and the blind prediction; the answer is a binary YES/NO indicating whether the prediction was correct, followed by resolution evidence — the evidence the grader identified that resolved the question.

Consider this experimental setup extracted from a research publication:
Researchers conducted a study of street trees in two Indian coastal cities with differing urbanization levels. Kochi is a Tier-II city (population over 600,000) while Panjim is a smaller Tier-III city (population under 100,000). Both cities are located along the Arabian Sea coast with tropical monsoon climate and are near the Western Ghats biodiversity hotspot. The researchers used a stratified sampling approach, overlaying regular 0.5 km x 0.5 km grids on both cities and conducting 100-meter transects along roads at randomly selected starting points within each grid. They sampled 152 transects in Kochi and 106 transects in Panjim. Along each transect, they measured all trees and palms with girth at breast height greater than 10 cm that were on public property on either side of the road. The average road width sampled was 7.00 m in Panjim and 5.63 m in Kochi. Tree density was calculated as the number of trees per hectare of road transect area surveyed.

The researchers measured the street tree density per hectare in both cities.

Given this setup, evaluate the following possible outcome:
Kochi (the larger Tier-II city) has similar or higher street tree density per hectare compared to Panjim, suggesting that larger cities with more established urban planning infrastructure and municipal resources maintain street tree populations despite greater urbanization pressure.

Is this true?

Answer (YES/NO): NO